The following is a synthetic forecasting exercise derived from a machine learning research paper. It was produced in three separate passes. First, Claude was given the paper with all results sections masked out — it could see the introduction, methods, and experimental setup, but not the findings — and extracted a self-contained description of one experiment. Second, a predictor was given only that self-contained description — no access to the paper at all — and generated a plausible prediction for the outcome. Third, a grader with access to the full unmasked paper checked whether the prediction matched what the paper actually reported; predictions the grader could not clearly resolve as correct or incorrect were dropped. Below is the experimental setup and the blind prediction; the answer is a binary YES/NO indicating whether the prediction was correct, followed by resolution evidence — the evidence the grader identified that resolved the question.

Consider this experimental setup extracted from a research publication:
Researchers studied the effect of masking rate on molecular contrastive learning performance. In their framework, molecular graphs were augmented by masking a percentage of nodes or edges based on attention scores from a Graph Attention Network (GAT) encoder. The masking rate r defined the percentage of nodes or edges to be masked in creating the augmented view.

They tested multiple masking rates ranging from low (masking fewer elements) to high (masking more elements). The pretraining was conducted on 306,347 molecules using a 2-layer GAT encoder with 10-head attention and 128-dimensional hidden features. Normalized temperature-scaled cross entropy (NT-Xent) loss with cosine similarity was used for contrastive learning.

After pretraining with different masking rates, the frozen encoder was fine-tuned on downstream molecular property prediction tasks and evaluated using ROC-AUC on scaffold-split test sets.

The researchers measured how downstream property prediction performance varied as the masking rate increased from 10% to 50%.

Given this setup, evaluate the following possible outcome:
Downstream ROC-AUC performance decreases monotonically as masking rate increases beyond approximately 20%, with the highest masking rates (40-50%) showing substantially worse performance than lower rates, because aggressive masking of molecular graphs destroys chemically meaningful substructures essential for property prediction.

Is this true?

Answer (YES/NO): NO